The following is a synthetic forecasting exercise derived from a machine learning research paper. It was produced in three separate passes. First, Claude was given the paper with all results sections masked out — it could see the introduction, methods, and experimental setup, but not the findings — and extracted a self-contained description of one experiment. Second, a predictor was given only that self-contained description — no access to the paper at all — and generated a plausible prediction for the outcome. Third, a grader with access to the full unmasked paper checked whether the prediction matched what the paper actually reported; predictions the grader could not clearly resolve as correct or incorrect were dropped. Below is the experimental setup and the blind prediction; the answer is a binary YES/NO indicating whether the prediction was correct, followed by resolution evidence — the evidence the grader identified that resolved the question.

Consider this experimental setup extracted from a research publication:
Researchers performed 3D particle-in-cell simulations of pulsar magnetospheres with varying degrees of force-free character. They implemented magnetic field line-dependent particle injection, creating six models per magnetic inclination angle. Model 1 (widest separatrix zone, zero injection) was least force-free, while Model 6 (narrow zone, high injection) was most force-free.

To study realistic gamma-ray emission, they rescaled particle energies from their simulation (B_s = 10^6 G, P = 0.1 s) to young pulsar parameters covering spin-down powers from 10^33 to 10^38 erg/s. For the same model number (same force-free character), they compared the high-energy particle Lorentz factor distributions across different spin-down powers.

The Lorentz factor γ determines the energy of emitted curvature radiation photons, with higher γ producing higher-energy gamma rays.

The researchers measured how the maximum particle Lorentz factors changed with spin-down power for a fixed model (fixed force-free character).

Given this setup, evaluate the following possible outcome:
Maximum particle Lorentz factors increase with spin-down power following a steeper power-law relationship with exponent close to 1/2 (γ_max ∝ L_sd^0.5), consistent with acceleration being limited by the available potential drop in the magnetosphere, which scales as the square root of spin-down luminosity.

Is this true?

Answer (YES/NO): NO